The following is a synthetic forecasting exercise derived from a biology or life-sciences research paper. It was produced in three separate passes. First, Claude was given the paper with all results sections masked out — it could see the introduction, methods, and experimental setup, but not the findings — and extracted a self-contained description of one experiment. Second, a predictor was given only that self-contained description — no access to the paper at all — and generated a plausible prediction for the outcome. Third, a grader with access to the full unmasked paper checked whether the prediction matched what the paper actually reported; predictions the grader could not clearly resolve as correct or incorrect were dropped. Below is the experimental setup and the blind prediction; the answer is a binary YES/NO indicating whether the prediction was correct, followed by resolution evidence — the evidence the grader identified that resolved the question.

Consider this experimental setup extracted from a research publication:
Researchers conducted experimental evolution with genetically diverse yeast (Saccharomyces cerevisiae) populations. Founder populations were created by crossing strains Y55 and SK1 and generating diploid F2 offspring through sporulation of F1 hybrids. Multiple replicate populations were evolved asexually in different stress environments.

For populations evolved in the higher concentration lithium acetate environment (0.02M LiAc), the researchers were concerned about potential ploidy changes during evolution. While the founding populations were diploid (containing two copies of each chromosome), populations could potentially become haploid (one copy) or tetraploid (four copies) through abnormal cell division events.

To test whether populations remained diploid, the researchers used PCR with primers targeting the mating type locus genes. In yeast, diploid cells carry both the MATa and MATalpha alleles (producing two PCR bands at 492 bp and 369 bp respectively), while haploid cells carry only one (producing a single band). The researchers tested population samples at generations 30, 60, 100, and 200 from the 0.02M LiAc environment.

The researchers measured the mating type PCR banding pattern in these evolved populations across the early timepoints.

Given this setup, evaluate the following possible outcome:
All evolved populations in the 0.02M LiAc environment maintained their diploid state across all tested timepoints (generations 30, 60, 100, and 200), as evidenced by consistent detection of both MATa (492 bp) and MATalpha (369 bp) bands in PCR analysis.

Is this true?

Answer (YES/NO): NO